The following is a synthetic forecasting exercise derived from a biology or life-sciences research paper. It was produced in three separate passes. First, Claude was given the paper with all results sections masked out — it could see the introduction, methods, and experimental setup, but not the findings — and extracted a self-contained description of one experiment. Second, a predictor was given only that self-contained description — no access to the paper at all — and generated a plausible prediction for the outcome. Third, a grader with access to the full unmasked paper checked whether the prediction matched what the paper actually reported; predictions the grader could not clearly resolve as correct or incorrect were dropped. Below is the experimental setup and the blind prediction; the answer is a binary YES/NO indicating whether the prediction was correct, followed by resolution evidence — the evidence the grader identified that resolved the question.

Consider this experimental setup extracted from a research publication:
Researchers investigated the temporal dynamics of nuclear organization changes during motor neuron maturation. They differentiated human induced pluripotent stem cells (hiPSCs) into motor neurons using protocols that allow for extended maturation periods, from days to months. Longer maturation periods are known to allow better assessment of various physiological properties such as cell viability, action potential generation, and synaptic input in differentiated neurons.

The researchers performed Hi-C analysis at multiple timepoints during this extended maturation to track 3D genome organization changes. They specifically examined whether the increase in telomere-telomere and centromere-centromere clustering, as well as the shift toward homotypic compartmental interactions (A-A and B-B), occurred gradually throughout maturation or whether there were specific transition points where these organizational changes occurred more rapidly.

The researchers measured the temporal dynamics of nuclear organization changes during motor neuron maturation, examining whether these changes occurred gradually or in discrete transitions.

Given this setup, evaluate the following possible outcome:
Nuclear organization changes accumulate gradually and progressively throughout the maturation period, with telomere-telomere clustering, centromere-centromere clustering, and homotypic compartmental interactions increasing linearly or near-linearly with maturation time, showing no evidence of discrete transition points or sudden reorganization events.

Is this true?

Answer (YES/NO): YES